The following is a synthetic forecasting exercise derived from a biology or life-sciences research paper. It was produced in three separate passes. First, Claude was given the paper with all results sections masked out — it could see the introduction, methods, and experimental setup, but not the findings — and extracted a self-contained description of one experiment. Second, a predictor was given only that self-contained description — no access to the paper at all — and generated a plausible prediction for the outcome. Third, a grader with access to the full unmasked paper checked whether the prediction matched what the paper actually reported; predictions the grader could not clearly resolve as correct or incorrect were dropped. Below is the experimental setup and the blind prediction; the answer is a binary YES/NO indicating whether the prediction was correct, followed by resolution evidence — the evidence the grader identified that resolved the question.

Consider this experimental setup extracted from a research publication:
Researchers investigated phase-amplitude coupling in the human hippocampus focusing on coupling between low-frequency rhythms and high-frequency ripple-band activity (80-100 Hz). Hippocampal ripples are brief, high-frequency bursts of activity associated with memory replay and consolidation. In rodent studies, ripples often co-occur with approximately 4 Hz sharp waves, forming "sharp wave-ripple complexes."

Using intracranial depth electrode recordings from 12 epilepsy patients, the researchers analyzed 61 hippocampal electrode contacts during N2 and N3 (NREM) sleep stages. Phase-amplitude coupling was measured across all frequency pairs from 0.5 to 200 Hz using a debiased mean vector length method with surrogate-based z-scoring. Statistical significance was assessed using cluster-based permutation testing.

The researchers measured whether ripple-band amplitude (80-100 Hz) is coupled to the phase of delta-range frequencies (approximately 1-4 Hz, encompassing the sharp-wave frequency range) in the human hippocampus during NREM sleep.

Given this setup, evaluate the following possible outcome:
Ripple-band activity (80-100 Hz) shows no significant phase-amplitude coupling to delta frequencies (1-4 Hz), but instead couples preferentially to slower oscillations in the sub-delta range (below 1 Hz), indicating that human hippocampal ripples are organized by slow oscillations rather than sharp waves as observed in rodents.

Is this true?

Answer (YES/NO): NO